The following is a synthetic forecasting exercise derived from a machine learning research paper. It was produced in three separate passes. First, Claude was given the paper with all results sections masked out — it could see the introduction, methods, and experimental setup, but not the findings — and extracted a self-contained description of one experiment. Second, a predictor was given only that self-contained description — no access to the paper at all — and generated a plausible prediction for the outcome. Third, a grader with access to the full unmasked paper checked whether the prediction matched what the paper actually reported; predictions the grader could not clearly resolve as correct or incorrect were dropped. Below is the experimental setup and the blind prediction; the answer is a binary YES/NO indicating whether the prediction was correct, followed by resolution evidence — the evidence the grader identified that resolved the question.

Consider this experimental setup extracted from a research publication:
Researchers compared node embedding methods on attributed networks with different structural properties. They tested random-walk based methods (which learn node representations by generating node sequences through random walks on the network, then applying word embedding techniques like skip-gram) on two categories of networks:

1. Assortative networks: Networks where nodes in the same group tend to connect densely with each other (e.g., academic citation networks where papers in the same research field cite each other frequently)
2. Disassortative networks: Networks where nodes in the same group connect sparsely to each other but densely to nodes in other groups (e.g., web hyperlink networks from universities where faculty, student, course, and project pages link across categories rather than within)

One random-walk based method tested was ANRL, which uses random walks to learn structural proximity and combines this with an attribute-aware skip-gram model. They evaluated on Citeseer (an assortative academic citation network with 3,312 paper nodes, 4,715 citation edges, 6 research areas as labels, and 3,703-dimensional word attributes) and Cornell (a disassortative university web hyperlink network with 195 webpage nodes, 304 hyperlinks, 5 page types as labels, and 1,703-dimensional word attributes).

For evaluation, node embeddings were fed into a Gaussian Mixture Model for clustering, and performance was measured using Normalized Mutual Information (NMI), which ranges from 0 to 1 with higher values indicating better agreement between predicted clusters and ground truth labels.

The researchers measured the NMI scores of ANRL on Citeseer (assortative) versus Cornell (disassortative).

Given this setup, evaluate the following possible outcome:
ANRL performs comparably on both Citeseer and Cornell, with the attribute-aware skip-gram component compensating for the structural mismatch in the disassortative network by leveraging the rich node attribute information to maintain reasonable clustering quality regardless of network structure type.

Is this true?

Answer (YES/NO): NO